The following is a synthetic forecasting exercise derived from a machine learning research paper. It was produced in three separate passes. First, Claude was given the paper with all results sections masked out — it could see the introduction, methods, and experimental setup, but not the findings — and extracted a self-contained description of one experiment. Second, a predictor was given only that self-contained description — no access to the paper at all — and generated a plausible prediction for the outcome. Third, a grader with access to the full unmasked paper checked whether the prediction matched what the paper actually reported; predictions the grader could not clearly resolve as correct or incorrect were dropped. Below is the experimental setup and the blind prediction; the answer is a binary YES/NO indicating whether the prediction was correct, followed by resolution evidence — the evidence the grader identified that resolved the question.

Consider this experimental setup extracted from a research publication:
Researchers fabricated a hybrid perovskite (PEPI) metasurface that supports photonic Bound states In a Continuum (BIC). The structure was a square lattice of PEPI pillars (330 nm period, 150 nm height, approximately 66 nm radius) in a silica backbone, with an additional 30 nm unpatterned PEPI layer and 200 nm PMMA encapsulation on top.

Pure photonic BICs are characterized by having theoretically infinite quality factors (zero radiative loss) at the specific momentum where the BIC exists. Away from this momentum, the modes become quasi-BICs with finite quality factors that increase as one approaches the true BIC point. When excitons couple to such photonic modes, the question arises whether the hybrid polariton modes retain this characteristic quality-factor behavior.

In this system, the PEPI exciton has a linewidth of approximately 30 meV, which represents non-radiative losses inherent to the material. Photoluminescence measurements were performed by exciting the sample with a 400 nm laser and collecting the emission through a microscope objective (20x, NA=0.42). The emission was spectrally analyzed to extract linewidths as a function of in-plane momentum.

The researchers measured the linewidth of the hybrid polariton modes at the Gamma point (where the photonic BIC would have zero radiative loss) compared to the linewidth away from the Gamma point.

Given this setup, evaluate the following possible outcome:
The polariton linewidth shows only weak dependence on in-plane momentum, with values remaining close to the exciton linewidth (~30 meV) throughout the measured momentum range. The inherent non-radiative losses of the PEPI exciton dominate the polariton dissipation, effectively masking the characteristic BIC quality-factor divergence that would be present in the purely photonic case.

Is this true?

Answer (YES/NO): NO